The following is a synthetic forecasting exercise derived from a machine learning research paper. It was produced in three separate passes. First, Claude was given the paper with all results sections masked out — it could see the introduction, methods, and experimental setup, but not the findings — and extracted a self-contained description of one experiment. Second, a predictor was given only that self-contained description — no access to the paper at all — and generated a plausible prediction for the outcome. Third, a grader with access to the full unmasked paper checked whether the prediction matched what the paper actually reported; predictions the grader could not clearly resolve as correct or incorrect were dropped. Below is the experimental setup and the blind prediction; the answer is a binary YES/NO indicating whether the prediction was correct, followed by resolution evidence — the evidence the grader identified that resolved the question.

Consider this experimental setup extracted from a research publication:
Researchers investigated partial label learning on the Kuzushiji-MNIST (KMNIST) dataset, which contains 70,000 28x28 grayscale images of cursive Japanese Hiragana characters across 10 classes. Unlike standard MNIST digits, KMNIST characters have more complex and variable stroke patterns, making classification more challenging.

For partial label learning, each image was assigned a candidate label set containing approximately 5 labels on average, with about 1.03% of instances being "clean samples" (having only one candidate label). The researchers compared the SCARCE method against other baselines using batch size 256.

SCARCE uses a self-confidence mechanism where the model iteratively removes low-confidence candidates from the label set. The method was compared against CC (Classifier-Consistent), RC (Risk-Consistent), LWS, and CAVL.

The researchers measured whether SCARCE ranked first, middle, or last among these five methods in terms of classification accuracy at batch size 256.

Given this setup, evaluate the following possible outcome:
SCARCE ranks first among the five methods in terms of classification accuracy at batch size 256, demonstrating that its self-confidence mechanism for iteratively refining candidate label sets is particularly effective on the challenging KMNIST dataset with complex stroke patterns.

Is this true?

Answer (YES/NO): NO